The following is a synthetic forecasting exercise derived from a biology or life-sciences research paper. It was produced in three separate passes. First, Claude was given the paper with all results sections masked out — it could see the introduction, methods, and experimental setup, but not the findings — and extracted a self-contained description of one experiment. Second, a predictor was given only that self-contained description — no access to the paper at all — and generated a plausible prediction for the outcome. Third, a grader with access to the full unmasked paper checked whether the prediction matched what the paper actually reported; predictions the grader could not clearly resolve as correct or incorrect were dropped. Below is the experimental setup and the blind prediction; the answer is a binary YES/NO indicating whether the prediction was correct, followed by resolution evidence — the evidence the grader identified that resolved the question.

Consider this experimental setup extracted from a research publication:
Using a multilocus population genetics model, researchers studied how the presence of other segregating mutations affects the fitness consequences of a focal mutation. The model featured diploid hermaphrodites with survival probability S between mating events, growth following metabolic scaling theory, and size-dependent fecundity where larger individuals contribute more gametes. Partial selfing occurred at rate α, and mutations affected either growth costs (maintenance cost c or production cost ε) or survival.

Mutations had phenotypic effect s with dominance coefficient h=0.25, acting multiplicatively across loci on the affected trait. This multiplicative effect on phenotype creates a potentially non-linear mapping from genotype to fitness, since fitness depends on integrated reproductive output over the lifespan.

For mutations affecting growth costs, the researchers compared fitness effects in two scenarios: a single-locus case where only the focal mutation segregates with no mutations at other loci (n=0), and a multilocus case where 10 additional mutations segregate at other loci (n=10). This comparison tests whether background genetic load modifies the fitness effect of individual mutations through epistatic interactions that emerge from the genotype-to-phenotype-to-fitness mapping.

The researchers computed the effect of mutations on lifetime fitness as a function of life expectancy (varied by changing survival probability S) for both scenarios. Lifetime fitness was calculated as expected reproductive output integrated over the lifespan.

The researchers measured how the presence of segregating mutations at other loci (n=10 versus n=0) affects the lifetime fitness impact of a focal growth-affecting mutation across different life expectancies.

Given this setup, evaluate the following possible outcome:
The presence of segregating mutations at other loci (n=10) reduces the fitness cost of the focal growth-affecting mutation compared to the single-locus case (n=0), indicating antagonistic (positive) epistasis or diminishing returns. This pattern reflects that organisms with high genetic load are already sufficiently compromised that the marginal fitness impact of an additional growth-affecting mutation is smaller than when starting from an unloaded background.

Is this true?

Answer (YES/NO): NO